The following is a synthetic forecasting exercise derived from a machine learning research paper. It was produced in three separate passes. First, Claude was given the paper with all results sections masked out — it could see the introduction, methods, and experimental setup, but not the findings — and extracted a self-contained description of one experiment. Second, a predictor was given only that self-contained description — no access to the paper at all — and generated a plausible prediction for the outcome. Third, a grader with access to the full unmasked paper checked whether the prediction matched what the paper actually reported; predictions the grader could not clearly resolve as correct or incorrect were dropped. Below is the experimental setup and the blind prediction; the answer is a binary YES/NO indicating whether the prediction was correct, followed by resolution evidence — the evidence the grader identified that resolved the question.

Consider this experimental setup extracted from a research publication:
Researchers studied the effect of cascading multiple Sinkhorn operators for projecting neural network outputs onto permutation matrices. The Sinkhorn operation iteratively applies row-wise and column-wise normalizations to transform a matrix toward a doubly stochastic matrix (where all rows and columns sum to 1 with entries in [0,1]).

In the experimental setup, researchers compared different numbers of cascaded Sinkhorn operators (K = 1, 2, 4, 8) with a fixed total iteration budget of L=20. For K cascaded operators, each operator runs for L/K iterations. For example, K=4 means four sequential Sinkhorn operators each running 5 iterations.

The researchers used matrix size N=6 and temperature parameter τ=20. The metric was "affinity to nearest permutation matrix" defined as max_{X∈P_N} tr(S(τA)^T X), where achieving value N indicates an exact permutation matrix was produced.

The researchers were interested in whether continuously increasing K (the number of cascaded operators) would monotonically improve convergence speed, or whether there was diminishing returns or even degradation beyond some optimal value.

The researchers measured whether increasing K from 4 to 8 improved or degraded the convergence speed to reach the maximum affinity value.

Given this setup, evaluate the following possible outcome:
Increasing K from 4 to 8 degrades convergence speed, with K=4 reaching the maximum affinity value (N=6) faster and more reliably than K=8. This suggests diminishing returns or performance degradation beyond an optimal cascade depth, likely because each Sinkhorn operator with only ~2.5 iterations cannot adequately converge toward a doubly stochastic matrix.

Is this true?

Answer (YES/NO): YES